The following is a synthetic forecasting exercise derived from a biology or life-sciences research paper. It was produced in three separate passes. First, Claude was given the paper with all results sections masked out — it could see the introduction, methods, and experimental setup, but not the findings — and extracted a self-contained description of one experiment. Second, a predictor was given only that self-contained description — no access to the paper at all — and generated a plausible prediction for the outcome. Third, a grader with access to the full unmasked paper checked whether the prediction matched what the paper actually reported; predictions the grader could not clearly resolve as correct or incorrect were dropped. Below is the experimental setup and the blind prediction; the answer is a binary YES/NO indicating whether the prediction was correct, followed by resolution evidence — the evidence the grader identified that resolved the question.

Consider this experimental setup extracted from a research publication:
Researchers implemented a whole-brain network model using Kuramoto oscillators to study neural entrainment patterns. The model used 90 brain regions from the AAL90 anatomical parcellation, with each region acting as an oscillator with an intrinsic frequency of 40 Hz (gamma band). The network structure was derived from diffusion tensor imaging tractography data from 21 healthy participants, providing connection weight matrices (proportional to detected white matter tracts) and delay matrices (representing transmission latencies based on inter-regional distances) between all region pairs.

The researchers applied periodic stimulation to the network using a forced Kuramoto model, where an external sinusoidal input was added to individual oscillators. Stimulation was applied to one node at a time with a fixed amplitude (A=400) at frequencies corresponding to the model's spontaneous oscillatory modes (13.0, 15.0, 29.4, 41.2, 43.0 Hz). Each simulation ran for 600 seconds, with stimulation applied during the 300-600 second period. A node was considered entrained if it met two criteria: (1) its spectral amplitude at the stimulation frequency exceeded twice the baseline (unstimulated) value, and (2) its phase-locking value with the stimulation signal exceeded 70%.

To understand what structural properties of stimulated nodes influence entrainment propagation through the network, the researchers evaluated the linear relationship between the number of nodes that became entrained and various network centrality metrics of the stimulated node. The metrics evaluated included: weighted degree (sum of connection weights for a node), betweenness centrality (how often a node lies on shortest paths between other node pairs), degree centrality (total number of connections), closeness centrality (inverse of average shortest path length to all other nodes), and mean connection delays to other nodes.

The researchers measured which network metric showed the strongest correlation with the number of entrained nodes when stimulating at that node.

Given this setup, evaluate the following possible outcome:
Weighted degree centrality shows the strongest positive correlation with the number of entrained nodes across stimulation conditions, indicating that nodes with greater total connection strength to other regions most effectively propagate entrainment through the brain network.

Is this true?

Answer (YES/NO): YES